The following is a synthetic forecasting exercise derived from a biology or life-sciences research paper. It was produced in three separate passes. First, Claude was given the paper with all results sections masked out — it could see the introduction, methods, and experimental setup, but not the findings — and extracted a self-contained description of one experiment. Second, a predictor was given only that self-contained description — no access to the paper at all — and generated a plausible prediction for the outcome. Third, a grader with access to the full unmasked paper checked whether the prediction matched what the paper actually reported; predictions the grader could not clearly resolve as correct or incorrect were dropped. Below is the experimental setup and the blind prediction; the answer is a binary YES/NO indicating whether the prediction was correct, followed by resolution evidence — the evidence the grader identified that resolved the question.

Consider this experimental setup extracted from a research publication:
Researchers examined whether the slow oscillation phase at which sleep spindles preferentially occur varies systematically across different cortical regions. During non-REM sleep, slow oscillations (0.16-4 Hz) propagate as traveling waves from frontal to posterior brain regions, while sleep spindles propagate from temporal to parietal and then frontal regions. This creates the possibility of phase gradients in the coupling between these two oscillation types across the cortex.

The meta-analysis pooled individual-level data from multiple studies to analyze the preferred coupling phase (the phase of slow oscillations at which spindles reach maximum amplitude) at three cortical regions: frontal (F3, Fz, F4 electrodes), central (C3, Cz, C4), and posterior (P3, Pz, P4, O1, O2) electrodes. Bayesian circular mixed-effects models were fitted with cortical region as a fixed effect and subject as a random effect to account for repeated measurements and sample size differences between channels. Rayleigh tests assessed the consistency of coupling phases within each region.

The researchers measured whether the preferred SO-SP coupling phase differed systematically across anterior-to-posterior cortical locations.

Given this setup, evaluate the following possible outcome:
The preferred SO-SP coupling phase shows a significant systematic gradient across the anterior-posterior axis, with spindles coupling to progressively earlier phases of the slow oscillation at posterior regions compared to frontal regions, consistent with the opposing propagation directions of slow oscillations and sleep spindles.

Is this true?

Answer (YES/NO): YES